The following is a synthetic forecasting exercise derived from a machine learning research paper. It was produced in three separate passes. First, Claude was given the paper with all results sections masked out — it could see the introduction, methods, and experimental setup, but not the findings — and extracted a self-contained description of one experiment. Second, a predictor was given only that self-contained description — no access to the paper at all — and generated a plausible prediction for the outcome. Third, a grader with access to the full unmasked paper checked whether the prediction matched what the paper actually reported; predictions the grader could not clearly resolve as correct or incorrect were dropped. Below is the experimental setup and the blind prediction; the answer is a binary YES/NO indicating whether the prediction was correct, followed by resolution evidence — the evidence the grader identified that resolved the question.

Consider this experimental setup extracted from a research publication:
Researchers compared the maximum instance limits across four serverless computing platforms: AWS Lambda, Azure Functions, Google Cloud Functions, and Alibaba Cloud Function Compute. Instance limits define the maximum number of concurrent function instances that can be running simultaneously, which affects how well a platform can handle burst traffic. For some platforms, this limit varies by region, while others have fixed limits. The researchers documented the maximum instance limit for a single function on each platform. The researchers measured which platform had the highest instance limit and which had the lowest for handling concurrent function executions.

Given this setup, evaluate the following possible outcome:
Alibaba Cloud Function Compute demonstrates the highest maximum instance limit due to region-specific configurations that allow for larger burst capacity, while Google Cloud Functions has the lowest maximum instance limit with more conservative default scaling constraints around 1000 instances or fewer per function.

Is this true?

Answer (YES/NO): NO